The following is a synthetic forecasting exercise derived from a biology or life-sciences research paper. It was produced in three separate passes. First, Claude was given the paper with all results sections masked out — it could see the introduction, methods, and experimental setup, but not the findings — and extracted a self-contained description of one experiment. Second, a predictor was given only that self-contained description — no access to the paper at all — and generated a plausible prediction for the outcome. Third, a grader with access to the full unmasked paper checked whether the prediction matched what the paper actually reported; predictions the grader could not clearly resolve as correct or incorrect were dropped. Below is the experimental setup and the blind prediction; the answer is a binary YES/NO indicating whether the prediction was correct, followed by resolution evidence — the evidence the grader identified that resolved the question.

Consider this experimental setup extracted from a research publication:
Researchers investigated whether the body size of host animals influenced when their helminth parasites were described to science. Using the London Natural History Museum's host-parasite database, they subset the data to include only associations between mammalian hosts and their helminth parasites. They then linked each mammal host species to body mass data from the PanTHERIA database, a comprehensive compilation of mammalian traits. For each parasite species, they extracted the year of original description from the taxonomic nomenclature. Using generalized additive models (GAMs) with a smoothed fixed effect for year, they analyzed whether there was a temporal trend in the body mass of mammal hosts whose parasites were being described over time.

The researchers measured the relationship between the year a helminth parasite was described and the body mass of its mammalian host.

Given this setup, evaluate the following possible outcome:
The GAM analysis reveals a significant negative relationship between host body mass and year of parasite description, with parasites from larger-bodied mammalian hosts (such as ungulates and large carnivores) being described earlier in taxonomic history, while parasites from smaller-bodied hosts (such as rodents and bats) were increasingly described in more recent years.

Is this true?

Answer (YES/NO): YES